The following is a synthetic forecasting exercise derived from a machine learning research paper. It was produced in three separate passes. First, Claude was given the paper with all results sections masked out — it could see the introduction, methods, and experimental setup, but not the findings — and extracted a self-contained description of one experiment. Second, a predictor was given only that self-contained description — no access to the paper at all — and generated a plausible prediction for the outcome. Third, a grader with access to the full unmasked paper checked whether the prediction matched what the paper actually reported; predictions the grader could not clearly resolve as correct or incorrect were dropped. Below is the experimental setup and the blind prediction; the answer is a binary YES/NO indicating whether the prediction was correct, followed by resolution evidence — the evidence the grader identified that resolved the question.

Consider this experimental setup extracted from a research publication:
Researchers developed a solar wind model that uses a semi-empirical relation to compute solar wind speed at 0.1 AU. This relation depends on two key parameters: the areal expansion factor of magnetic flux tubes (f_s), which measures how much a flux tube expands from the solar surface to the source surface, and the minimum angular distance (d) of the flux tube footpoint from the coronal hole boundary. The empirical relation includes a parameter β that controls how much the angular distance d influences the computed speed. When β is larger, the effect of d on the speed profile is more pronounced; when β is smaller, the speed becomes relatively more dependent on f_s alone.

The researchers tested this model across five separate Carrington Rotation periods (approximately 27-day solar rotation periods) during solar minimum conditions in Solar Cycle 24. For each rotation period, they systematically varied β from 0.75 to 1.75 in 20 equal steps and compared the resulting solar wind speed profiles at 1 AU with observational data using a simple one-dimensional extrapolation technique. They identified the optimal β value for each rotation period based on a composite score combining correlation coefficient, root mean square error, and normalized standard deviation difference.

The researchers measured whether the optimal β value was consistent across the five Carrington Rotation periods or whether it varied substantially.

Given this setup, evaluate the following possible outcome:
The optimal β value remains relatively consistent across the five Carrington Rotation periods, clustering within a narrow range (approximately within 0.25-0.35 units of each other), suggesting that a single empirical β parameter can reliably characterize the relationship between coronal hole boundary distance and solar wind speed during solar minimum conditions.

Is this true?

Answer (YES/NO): NO